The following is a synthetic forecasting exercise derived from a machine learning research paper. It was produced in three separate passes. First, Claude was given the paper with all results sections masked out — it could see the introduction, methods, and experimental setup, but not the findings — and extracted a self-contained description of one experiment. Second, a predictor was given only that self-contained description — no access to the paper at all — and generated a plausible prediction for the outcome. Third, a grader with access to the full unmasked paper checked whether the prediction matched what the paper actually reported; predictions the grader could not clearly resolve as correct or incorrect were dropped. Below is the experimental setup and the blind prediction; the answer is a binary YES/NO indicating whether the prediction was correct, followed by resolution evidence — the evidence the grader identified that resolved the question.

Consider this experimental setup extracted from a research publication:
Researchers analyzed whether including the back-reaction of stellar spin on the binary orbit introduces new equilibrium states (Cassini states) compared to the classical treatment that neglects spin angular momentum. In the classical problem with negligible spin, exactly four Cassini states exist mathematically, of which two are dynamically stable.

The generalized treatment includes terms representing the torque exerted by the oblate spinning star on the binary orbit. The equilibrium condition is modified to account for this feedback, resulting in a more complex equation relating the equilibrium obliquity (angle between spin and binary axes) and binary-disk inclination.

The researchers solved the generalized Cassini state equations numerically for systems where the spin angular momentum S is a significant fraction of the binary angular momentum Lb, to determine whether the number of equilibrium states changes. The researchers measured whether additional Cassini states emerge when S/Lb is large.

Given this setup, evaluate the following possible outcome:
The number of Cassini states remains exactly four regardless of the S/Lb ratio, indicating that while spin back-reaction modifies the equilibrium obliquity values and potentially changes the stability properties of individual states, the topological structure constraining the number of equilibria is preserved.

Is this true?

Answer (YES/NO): NO